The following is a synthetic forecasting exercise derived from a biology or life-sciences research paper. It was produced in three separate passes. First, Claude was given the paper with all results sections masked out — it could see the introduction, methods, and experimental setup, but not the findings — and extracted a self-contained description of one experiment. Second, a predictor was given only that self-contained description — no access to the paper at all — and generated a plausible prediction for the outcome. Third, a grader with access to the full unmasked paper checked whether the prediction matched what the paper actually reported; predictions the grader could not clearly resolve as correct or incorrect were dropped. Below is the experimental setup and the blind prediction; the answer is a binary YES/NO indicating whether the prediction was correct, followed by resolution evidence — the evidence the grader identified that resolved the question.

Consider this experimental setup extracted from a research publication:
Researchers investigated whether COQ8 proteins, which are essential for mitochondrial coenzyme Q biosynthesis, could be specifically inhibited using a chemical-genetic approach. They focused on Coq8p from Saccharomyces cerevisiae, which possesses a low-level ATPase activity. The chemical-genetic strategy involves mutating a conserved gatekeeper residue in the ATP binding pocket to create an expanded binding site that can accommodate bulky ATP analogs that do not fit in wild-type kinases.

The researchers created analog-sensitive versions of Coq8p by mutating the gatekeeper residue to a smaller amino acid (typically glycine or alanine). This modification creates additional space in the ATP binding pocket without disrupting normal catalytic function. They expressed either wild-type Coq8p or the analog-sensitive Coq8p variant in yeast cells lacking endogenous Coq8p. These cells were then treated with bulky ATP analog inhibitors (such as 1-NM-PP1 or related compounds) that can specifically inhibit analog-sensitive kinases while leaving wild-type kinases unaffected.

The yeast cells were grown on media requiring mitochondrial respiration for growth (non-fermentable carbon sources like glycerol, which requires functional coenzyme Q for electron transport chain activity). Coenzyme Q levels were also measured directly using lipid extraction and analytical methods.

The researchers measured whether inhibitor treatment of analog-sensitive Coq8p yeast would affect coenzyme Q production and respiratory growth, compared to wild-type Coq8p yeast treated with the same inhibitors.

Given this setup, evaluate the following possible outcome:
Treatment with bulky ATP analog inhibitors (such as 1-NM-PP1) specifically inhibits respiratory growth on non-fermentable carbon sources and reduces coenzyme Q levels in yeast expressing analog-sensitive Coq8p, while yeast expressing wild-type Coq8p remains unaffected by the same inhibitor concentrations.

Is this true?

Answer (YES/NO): YES